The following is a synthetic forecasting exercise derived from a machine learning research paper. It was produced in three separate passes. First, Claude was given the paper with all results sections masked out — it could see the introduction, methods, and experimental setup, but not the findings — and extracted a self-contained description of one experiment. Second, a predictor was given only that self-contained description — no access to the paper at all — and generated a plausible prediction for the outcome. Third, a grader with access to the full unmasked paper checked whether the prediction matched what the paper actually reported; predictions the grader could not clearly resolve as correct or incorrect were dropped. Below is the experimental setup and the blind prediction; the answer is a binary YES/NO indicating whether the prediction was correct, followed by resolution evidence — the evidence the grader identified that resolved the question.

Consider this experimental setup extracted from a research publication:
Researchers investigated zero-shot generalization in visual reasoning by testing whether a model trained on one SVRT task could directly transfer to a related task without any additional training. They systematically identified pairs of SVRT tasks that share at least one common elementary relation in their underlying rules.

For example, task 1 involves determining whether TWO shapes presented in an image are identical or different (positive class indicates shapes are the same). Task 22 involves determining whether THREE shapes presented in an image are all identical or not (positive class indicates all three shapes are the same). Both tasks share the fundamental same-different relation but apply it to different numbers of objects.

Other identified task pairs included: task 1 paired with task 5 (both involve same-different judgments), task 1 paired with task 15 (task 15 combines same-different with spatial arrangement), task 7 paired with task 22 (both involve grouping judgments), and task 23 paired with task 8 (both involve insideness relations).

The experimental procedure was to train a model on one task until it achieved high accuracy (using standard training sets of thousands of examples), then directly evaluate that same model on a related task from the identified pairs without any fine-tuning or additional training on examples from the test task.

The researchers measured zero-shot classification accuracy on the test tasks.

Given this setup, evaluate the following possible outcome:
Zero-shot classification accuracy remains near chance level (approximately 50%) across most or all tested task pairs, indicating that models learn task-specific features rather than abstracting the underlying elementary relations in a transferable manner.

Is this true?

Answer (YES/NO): NO